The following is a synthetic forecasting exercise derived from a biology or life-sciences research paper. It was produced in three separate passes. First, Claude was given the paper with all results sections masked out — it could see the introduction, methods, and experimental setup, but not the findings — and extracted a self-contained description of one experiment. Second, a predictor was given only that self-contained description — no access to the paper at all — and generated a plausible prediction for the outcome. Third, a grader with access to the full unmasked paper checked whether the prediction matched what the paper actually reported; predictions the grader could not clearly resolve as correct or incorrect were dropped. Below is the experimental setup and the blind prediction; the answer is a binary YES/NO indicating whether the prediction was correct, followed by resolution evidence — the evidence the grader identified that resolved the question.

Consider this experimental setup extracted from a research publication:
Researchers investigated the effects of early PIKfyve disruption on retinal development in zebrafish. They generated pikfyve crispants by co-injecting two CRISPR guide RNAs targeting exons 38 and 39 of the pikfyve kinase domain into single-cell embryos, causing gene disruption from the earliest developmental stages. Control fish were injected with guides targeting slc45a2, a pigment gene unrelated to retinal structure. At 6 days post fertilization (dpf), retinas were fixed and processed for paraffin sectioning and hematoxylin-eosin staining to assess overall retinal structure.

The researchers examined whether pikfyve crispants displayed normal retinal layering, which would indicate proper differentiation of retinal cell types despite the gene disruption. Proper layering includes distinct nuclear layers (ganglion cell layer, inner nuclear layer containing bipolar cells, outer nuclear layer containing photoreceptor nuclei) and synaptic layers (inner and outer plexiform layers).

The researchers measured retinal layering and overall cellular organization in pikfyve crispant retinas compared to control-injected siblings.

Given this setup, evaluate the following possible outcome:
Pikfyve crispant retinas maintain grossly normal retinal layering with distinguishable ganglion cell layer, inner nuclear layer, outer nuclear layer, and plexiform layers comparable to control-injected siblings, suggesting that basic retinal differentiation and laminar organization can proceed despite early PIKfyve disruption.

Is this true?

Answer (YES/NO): YES